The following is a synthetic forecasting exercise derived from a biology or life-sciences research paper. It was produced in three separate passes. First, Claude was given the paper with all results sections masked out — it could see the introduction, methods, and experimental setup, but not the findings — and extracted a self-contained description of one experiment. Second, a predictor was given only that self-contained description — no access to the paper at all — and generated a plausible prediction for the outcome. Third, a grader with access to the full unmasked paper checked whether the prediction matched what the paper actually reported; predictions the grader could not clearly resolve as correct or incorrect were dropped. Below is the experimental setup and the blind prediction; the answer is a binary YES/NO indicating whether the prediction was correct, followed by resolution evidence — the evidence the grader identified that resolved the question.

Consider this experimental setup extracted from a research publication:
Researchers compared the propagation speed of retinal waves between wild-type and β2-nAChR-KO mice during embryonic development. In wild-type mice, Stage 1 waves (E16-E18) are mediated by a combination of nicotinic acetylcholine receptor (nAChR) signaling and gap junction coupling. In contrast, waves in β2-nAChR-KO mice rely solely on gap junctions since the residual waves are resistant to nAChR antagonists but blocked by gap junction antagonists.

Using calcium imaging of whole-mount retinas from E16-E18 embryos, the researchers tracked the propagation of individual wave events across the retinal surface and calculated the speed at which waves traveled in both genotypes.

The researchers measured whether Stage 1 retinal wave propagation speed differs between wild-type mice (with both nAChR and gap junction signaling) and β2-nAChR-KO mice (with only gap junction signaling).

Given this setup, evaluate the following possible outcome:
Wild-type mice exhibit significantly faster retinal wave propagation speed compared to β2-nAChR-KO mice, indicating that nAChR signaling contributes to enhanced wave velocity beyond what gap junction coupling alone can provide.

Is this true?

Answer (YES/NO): YES